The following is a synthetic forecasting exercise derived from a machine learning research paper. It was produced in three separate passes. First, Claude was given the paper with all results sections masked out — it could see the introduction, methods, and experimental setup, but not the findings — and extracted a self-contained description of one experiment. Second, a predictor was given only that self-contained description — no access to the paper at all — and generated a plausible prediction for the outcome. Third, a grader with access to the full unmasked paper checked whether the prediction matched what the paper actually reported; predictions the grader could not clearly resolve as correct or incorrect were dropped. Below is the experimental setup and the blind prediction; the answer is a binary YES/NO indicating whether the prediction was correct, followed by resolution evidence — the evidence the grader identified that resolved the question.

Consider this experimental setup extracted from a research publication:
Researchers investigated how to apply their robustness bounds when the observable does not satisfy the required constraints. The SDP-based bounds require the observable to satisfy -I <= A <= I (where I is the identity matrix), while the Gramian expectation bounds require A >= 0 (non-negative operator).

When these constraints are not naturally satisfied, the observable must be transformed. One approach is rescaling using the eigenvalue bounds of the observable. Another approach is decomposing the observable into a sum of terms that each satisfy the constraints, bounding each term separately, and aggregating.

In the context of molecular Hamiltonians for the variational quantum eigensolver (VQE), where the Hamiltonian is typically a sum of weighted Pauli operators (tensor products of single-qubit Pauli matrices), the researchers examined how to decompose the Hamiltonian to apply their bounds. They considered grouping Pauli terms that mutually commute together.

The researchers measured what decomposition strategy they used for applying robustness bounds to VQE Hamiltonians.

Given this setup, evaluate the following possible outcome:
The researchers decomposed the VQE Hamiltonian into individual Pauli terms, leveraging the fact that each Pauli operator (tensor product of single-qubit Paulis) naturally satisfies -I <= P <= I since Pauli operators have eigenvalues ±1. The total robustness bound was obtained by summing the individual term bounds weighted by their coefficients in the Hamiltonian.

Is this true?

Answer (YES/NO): NO